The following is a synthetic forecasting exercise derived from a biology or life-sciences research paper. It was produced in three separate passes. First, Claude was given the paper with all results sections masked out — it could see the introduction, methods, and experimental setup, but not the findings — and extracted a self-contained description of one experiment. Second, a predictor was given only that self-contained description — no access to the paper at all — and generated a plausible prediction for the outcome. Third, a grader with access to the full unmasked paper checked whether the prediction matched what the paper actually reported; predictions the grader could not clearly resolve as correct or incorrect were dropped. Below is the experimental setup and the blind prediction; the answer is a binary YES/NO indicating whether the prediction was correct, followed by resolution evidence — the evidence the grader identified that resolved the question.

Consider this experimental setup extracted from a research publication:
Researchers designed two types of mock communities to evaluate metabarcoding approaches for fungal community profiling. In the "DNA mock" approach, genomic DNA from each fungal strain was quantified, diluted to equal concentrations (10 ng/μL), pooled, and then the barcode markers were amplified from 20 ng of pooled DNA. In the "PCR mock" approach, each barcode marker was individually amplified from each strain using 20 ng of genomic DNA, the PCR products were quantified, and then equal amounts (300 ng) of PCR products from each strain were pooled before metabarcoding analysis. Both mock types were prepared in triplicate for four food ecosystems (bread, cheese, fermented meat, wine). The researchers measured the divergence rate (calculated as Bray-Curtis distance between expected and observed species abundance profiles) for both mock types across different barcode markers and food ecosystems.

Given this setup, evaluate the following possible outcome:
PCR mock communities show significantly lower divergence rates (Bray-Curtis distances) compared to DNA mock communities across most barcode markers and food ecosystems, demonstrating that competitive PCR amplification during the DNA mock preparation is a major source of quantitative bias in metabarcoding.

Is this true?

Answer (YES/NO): NO